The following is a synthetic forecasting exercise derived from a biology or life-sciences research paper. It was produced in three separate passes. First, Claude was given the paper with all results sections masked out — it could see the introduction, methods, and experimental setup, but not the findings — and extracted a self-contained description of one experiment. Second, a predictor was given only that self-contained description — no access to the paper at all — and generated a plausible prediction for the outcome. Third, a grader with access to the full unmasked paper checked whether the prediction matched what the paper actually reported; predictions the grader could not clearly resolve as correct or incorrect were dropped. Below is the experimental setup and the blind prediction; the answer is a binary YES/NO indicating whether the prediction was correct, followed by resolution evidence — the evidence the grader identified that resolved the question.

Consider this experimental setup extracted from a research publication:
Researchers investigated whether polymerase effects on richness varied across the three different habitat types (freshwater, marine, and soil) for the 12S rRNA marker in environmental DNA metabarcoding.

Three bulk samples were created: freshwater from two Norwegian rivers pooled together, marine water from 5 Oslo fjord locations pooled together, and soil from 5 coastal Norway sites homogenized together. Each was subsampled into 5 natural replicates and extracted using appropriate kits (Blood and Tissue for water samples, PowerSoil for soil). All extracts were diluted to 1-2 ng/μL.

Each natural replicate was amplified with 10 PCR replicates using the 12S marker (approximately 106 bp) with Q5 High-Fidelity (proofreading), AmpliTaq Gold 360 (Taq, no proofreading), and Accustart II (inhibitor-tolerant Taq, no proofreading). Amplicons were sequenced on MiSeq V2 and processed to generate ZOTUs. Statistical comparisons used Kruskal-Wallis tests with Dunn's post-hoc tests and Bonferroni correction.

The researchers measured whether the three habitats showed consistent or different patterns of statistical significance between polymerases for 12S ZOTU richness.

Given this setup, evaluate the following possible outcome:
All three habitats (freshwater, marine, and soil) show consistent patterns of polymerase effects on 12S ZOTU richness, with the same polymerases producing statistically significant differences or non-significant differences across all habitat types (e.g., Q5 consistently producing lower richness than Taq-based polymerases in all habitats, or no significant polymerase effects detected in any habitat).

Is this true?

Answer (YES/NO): NO